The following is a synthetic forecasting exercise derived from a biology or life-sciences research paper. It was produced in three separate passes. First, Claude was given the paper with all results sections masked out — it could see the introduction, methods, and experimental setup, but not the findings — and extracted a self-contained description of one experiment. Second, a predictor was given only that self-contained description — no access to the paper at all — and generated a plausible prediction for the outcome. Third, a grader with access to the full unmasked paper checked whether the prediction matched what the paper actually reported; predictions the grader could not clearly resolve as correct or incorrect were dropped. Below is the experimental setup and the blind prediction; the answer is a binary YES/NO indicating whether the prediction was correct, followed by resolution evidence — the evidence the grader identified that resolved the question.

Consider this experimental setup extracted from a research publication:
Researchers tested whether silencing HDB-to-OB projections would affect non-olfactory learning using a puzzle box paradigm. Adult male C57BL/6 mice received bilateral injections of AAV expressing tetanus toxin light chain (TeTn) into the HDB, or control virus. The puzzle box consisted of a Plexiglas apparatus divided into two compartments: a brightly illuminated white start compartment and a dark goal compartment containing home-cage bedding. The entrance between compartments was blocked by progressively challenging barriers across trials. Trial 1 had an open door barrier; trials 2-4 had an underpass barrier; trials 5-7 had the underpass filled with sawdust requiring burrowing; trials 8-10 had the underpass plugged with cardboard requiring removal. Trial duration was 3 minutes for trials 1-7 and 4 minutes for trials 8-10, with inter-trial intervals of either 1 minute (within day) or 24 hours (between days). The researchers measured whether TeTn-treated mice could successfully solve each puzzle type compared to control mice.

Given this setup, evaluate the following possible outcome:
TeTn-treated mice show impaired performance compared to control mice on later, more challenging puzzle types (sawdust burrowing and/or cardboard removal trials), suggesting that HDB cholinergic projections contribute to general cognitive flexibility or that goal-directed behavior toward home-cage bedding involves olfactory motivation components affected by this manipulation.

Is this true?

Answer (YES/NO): NO